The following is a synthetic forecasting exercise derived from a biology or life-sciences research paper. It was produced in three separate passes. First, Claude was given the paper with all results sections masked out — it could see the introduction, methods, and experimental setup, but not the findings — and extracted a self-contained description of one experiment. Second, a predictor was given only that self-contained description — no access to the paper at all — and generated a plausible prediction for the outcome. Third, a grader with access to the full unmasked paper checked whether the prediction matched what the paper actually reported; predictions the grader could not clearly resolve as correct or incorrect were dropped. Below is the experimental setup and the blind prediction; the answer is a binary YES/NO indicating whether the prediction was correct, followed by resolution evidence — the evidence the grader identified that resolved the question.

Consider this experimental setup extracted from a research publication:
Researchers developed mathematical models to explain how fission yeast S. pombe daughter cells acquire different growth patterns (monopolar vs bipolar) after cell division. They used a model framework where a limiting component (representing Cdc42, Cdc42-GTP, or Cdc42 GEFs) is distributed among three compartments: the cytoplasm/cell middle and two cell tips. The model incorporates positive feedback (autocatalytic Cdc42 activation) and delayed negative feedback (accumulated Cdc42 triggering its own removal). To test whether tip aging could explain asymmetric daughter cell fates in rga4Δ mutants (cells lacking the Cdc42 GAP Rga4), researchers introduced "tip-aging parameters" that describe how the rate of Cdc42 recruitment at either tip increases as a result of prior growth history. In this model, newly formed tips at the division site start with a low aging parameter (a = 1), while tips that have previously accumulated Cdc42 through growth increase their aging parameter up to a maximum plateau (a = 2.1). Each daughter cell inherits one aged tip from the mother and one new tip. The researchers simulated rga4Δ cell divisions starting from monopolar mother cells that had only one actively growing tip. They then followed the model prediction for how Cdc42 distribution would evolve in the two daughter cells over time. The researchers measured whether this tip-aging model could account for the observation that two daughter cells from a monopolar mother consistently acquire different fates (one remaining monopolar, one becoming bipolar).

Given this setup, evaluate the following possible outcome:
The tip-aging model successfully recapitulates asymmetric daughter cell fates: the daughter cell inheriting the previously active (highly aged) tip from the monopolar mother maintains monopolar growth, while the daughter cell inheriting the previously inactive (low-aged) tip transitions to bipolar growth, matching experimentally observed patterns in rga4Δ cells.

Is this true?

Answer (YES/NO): YES